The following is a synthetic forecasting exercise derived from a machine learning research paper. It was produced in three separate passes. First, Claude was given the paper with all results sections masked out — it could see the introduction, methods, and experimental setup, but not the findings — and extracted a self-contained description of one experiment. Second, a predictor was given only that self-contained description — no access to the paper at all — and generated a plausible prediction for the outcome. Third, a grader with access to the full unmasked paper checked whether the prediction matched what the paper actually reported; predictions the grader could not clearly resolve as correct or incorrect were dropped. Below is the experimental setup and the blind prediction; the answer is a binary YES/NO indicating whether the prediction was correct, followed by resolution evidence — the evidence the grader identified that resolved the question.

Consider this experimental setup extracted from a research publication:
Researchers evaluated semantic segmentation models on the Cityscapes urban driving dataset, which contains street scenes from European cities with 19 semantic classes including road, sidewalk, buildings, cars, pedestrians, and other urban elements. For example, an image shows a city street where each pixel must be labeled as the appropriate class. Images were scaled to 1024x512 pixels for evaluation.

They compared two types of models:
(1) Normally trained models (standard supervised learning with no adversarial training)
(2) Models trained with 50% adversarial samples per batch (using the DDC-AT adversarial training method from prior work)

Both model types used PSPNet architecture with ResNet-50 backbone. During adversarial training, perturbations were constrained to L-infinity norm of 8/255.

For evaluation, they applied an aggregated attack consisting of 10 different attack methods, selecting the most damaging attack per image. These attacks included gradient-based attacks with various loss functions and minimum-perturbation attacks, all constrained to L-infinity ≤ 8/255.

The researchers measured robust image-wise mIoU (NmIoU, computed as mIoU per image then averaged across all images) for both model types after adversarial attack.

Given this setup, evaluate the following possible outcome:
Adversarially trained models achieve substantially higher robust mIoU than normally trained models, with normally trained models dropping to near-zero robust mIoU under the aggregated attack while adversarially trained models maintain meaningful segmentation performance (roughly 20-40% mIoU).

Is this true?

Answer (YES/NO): NO